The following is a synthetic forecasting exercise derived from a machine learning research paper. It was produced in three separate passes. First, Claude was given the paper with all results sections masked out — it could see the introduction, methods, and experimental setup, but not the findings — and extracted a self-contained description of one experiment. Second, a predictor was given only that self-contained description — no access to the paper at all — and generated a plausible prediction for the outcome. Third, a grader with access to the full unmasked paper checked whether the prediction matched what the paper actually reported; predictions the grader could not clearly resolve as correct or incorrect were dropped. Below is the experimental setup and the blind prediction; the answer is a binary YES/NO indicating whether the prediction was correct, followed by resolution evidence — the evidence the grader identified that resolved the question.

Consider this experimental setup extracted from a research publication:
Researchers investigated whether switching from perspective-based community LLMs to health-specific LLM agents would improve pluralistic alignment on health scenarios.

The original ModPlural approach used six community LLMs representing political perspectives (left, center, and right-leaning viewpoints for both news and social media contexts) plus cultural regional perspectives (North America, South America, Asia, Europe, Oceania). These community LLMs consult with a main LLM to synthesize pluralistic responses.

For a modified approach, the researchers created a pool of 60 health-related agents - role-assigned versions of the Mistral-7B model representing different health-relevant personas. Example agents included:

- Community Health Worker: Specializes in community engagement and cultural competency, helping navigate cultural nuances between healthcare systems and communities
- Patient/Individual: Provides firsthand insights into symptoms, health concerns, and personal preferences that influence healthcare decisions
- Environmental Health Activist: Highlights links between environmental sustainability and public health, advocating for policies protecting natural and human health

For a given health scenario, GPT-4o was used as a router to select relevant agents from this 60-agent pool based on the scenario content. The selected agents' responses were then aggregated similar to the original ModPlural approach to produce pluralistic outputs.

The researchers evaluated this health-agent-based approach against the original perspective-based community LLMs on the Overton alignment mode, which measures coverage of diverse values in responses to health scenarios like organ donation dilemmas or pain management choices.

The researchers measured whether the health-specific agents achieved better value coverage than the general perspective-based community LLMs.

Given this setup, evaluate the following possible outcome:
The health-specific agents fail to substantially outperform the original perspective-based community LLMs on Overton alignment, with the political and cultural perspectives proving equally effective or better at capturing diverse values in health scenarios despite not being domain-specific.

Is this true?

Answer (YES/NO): YES